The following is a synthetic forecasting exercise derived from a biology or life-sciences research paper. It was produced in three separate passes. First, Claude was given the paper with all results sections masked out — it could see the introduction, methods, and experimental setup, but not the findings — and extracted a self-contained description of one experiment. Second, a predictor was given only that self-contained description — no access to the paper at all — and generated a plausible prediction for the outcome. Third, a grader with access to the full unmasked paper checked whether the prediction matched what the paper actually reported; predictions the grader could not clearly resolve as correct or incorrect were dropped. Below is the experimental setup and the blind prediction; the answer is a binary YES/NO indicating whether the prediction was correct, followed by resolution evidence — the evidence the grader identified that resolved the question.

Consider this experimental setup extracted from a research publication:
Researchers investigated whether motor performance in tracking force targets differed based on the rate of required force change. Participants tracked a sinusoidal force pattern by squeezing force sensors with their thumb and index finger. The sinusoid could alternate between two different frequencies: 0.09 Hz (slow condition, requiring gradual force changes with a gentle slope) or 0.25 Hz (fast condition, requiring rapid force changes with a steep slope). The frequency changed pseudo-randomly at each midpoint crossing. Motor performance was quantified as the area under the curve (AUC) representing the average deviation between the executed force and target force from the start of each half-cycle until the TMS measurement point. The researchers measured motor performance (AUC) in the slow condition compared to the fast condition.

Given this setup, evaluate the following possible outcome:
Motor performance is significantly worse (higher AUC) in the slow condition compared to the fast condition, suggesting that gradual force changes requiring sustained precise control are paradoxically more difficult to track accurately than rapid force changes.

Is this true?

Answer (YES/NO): NO